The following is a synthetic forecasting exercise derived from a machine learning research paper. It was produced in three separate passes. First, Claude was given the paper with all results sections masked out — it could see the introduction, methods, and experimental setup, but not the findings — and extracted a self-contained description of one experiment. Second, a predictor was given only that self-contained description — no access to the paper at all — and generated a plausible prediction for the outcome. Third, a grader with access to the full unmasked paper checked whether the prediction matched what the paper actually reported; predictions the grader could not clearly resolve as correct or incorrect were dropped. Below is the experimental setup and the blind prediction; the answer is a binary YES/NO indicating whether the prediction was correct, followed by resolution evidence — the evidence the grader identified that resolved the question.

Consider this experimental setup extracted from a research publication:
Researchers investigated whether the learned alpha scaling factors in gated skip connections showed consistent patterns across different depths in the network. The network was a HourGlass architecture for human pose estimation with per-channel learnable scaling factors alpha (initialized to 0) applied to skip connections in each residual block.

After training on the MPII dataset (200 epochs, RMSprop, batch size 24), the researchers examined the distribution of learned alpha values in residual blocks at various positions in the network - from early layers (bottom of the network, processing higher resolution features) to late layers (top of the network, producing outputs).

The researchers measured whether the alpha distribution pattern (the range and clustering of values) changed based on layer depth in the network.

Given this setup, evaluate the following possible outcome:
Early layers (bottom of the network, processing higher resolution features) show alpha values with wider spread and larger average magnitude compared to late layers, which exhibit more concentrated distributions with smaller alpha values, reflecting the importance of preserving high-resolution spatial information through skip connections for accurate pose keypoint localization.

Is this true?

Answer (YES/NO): NO